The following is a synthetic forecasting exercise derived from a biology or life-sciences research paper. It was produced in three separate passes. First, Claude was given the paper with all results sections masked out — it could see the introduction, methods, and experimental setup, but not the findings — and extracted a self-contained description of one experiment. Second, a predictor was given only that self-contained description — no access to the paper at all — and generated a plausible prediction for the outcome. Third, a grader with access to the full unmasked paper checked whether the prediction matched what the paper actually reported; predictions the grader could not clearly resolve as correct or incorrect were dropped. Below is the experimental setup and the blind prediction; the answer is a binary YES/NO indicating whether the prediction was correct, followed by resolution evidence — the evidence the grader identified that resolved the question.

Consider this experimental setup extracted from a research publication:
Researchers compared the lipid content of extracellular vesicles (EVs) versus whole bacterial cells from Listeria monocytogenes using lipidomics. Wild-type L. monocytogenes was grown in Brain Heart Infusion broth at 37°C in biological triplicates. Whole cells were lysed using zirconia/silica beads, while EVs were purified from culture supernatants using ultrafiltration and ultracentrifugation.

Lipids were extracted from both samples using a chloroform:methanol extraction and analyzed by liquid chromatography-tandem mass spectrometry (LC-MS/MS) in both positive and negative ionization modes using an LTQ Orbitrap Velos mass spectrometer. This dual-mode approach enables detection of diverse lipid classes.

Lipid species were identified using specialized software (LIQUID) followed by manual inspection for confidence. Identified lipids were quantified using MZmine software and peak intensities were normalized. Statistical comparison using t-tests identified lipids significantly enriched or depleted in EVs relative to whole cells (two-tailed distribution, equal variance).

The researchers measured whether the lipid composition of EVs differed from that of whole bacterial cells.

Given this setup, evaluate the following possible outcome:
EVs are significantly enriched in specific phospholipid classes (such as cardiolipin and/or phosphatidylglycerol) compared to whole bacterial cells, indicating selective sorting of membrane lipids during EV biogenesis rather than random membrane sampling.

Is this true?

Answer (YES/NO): NO